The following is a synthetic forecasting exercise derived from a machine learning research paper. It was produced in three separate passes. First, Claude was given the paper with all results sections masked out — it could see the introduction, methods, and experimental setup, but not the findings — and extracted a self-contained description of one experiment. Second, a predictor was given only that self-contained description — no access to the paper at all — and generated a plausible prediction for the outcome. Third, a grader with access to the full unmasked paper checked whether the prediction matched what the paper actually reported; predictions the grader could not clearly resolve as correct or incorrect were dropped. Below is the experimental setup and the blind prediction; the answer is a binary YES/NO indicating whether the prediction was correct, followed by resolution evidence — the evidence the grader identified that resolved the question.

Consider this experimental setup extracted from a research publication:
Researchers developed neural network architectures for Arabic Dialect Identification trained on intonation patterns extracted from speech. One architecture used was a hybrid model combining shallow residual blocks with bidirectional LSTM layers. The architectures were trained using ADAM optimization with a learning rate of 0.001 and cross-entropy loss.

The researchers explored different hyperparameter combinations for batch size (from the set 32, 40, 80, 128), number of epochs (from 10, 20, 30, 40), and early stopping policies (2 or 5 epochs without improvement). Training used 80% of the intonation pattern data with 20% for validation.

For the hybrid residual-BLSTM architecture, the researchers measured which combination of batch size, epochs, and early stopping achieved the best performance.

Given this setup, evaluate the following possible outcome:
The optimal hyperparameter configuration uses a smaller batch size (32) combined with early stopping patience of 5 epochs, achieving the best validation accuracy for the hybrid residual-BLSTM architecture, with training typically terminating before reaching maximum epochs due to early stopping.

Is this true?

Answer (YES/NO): NO